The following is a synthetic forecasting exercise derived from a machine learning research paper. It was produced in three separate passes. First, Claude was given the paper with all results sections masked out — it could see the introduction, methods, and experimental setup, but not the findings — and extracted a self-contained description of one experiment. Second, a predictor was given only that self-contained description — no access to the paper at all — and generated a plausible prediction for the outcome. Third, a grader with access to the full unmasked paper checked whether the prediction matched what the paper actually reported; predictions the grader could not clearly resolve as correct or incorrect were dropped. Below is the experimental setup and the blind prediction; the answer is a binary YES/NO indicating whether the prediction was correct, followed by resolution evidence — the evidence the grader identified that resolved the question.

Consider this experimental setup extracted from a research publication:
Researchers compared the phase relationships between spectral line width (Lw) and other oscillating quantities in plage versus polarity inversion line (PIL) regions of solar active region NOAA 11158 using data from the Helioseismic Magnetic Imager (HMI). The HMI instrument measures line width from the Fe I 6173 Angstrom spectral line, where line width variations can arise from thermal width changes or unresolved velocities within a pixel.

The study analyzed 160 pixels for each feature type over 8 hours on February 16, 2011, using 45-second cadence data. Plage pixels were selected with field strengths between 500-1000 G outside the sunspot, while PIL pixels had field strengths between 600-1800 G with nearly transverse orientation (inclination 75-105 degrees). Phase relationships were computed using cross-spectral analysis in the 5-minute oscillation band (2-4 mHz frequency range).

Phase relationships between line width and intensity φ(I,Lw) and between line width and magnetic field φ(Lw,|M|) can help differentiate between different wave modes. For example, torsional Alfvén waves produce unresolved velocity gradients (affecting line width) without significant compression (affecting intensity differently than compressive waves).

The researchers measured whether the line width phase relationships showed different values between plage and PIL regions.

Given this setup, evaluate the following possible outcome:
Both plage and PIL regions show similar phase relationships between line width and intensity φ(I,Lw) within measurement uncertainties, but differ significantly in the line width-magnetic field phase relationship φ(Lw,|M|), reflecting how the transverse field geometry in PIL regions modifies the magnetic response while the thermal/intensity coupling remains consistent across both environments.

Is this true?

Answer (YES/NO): NO